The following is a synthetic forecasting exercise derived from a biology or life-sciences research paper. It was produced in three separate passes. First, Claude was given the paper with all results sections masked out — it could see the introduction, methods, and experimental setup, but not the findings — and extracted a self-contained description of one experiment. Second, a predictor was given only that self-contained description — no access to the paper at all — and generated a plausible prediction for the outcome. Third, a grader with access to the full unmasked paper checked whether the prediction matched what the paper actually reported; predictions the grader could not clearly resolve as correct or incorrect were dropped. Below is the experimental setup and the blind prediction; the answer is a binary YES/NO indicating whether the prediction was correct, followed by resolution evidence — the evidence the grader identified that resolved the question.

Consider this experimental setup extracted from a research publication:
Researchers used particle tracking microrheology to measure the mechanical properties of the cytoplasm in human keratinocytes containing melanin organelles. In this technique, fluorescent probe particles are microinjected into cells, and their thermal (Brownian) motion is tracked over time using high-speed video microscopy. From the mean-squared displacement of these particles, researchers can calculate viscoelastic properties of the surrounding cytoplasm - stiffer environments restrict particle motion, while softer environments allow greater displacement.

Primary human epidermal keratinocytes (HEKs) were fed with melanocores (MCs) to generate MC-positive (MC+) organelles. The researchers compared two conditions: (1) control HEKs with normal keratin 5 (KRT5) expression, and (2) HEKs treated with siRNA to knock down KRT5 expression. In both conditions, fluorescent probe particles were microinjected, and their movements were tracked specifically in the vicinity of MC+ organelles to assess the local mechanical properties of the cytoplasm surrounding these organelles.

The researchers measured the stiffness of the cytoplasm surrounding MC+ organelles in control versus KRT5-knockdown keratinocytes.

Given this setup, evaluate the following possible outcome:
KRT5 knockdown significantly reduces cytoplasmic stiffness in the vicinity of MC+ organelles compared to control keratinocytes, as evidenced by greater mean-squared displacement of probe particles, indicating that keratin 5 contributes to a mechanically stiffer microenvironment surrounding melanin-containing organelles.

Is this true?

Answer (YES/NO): NO